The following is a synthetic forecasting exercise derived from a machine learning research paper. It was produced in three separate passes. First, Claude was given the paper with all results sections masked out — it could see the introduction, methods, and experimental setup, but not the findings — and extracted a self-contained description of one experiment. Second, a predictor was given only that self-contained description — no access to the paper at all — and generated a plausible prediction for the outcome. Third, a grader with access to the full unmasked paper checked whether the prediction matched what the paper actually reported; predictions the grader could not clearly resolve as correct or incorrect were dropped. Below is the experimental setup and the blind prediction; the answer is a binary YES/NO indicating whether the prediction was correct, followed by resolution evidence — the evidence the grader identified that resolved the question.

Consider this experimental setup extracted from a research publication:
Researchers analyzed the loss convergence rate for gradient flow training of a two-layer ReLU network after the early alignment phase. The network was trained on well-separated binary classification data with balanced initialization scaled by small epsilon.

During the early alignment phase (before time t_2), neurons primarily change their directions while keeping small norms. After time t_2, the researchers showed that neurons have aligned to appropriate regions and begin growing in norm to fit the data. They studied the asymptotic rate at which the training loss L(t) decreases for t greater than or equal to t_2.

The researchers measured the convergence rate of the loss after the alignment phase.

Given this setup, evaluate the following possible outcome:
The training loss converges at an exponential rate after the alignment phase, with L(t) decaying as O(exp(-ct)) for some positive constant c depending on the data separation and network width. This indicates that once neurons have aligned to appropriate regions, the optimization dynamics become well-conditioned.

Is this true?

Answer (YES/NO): NO